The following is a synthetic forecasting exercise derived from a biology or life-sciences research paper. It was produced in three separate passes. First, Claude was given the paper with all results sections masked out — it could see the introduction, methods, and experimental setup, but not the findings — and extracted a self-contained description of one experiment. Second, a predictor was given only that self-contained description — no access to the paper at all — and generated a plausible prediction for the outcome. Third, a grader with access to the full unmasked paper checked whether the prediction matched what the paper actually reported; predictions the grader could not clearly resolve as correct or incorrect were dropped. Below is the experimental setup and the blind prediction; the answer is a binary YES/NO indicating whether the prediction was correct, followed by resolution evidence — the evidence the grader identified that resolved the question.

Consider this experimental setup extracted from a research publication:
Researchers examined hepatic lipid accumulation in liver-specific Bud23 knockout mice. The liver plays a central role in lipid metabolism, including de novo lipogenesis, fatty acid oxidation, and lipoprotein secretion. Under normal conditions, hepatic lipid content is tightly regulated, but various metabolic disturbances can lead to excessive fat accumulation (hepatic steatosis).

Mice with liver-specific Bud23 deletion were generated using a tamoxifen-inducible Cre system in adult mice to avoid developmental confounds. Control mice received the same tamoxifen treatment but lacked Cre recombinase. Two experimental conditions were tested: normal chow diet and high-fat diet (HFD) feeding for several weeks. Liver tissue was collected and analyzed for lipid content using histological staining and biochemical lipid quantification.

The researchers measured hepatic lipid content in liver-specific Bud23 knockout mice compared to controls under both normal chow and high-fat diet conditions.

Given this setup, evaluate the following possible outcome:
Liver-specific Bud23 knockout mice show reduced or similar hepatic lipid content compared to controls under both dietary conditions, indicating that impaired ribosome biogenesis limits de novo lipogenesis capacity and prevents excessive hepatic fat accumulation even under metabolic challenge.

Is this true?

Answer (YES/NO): NO